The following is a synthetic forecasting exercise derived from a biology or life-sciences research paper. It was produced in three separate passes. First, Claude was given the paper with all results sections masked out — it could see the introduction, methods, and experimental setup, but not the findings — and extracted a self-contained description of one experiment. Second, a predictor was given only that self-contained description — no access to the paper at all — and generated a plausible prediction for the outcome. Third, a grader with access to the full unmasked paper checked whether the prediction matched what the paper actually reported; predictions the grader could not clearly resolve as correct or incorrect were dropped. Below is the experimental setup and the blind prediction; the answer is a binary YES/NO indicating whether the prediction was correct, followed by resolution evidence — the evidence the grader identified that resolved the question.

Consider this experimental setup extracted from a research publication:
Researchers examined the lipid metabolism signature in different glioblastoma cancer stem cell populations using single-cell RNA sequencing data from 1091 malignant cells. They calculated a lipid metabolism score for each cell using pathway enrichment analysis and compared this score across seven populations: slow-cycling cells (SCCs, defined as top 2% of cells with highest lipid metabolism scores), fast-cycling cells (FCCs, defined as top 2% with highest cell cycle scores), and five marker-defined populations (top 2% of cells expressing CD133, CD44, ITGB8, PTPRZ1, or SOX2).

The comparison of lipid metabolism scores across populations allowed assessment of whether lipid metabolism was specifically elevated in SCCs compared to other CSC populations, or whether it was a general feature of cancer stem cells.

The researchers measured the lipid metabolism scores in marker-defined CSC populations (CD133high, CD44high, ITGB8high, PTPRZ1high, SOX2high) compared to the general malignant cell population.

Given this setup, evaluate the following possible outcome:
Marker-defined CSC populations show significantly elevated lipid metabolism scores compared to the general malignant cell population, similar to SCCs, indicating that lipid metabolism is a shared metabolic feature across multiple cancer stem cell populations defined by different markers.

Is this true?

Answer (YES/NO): NO